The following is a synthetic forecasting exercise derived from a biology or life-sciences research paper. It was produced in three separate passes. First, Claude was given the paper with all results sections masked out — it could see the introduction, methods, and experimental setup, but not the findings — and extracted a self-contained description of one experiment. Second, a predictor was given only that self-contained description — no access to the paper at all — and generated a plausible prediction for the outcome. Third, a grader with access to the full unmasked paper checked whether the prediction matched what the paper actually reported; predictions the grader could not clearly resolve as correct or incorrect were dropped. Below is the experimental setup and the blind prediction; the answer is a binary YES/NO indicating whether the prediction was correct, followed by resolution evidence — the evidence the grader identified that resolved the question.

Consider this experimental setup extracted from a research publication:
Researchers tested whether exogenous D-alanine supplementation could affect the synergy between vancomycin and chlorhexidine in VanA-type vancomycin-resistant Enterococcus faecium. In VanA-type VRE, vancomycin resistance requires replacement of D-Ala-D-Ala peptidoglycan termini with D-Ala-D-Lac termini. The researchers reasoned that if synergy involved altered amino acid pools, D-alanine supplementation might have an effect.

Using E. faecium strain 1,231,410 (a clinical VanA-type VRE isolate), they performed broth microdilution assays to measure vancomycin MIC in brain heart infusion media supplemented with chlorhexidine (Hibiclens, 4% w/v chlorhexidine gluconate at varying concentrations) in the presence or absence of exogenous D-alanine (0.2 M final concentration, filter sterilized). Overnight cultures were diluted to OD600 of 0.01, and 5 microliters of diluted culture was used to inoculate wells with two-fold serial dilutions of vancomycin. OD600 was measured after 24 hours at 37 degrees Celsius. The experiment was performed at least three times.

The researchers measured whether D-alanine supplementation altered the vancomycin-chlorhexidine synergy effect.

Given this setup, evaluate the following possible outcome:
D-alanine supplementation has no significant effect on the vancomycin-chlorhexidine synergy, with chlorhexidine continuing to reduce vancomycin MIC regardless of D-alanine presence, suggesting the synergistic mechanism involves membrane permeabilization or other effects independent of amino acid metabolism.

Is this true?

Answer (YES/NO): NO